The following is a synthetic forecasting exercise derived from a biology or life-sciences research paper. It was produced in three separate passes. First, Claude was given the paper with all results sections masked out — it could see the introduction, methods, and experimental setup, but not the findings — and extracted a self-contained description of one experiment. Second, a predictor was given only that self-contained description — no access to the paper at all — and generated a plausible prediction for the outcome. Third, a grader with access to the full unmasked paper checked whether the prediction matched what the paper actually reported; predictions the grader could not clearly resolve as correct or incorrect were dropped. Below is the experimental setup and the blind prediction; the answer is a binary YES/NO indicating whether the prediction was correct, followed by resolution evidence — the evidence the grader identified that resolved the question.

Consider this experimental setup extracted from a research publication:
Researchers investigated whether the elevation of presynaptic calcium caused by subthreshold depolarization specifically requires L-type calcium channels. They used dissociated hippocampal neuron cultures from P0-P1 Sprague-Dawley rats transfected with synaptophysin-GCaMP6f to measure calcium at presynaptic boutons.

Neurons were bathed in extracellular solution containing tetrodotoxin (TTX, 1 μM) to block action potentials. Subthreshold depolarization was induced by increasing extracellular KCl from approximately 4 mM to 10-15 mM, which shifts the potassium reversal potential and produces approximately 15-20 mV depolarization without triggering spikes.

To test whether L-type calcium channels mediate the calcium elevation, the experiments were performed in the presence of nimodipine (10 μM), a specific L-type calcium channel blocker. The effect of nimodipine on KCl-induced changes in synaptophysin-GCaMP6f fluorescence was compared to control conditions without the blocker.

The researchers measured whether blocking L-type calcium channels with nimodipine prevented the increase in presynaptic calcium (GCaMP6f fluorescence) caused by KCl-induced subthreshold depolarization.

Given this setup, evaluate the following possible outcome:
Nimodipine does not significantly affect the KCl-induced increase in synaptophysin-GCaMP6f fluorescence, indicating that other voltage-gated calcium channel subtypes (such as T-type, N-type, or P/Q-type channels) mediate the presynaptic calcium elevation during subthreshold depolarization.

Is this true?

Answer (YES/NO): NO